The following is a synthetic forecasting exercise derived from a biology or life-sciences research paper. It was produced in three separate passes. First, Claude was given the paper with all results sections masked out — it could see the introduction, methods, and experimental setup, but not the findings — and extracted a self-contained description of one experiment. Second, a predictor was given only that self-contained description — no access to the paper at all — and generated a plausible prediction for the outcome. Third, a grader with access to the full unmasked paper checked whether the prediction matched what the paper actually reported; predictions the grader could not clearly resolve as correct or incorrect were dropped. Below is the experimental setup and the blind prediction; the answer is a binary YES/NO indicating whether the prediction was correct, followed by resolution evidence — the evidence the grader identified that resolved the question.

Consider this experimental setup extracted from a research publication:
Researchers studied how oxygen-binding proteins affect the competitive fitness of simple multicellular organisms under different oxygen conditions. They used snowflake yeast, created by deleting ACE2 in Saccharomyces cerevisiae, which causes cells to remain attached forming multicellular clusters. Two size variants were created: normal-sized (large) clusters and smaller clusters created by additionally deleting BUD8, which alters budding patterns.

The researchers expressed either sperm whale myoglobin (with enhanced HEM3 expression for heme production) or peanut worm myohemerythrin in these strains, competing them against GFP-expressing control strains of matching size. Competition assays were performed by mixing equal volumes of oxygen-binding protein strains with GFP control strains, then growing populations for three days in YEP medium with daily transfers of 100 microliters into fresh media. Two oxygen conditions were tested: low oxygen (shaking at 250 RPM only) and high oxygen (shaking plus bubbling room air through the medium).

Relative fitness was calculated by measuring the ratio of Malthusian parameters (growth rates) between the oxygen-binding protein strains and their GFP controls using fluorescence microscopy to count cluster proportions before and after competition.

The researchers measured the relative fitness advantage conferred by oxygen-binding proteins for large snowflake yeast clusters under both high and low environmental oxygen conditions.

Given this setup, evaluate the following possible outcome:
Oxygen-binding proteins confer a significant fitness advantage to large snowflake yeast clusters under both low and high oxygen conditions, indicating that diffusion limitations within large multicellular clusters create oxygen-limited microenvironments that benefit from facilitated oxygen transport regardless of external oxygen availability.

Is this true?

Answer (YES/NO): YES